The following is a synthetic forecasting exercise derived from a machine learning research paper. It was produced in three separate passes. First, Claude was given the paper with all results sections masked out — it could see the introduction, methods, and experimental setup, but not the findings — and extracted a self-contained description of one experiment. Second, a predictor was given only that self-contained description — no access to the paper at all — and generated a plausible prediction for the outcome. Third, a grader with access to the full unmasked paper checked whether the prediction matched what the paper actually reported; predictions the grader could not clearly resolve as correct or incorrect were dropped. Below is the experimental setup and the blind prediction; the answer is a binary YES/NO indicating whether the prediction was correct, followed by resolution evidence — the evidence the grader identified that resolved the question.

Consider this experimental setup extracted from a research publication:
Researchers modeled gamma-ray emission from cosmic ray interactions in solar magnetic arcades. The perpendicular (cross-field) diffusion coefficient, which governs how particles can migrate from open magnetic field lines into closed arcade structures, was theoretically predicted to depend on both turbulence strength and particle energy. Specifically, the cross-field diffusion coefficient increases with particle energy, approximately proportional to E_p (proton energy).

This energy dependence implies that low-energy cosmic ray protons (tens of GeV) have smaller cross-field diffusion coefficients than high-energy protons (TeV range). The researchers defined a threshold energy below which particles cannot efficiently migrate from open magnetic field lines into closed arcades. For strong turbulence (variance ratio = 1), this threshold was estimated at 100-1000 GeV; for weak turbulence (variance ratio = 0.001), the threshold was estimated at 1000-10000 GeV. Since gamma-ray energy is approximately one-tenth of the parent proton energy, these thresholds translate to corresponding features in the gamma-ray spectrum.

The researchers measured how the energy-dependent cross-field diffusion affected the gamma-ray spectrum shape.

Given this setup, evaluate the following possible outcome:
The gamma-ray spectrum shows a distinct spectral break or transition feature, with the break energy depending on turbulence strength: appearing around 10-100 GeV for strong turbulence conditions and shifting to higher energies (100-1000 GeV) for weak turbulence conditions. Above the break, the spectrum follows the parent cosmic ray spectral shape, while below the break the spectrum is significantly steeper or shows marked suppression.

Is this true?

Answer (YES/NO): NO